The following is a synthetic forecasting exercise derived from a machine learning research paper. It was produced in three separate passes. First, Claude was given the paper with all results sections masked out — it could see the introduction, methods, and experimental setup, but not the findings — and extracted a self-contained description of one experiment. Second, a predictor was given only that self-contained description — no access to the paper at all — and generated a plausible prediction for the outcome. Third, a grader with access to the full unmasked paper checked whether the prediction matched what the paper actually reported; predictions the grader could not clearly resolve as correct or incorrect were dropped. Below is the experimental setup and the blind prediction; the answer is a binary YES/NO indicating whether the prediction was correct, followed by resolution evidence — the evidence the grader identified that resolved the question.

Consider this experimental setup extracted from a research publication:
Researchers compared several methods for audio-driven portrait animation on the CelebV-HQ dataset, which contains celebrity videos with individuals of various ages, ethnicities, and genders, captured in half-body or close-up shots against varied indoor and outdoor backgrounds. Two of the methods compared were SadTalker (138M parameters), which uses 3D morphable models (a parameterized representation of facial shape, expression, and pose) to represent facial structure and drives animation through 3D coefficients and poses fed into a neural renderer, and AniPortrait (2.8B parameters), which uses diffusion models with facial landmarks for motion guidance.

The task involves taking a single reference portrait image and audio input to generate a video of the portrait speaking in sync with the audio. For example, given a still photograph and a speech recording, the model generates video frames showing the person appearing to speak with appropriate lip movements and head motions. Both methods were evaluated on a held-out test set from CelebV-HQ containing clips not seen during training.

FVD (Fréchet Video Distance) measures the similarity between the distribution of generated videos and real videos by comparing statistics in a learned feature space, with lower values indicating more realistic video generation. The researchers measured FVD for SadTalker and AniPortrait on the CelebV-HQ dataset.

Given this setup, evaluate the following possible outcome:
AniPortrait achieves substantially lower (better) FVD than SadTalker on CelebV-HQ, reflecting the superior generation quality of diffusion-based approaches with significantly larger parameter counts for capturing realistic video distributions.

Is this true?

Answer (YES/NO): NO